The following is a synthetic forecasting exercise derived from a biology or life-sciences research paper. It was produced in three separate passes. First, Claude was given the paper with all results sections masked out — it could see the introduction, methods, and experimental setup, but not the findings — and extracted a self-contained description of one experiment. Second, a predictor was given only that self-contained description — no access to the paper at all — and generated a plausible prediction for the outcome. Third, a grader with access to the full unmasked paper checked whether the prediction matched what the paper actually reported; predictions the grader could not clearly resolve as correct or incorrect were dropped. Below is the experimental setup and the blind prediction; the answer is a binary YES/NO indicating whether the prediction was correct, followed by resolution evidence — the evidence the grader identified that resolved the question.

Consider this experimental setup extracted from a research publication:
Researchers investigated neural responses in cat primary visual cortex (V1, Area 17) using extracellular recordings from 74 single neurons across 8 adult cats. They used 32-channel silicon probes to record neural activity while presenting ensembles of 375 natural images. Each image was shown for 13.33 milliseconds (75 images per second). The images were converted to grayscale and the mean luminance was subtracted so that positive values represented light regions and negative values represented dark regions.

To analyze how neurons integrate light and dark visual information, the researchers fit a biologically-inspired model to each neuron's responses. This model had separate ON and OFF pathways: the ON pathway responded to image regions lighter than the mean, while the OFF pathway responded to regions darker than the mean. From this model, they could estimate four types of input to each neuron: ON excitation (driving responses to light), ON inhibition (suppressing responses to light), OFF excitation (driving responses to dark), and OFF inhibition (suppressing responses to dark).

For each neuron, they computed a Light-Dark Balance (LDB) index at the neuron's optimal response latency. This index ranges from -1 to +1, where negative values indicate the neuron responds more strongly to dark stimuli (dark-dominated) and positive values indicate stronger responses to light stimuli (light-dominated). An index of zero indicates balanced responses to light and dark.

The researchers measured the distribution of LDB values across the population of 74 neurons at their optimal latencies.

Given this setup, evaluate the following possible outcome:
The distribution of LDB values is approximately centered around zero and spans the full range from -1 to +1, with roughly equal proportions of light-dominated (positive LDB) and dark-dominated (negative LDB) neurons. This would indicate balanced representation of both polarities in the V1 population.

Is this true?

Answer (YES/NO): NO